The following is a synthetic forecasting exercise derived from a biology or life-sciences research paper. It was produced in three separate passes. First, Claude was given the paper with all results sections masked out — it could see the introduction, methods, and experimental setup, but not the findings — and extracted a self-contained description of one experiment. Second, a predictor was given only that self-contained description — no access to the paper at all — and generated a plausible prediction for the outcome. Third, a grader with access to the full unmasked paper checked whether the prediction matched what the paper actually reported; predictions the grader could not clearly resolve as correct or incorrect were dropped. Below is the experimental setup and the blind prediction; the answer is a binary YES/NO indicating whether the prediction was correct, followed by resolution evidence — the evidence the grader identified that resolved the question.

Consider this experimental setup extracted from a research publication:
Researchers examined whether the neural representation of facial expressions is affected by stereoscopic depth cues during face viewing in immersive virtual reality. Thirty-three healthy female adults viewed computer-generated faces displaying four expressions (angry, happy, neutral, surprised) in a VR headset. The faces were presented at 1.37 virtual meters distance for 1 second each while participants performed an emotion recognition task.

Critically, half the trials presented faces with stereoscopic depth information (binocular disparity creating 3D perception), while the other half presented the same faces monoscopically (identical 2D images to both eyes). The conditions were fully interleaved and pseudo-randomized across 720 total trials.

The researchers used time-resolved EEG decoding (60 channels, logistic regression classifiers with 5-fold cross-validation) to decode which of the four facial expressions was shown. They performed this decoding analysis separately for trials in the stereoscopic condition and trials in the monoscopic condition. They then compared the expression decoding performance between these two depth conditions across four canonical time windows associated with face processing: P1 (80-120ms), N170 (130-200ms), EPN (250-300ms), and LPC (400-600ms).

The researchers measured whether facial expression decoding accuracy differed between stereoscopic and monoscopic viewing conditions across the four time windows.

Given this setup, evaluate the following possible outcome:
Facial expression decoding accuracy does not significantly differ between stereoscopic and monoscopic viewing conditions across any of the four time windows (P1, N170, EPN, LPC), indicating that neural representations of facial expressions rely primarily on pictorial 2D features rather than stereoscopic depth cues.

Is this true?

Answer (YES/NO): YES